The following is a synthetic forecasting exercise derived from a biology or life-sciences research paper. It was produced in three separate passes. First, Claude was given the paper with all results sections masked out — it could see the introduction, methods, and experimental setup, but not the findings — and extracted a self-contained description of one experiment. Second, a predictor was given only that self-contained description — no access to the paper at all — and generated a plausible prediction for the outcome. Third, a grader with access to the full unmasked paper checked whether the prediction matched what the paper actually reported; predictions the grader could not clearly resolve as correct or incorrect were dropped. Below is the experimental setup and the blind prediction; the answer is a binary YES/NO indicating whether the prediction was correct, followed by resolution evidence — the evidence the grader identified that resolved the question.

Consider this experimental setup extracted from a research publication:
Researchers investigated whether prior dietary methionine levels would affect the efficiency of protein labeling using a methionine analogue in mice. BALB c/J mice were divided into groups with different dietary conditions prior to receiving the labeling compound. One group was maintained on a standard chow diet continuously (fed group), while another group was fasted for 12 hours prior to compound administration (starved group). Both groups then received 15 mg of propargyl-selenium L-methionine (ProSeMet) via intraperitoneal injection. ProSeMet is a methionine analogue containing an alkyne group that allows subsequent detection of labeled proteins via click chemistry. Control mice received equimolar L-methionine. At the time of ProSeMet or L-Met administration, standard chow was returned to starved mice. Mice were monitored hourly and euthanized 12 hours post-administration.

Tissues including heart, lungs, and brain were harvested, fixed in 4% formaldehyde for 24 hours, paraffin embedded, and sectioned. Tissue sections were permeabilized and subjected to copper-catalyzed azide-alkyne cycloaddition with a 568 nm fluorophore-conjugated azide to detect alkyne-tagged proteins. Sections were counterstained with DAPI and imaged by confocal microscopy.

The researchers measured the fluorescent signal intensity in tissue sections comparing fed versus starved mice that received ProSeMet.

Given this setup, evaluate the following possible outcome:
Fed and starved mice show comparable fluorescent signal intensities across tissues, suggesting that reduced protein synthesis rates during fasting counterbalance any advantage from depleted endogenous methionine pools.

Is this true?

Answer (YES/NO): YES